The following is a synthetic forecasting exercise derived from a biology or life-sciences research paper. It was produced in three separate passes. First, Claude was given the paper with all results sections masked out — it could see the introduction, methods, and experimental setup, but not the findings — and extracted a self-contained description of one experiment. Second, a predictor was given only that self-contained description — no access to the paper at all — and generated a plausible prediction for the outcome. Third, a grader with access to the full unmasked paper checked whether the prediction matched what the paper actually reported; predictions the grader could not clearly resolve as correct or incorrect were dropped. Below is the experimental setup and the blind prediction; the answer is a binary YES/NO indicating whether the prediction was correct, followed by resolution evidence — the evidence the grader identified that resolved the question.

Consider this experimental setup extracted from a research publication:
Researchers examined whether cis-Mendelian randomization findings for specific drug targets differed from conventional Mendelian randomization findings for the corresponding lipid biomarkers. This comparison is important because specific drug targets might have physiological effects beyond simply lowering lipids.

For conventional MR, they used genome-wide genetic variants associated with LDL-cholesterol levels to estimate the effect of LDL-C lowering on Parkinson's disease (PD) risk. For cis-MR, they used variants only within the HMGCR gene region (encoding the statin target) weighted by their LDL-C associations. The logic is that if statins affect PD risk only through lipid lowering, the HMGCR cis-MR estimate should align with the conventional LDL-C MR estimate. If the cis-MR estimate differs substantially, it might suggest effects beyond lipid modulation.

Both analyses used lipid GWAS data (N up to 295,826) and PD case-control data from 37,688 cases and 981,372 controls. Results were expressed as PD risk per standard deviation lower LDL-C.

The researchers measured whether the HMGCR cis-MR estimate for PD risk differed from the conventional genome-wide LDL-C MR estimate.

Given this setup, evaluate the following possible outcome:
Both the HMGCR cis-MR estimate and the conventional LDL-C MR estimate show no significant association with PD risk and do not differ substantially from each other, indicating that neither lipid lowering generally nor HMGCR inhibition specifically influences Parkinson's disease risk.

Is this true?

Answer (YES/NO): NO